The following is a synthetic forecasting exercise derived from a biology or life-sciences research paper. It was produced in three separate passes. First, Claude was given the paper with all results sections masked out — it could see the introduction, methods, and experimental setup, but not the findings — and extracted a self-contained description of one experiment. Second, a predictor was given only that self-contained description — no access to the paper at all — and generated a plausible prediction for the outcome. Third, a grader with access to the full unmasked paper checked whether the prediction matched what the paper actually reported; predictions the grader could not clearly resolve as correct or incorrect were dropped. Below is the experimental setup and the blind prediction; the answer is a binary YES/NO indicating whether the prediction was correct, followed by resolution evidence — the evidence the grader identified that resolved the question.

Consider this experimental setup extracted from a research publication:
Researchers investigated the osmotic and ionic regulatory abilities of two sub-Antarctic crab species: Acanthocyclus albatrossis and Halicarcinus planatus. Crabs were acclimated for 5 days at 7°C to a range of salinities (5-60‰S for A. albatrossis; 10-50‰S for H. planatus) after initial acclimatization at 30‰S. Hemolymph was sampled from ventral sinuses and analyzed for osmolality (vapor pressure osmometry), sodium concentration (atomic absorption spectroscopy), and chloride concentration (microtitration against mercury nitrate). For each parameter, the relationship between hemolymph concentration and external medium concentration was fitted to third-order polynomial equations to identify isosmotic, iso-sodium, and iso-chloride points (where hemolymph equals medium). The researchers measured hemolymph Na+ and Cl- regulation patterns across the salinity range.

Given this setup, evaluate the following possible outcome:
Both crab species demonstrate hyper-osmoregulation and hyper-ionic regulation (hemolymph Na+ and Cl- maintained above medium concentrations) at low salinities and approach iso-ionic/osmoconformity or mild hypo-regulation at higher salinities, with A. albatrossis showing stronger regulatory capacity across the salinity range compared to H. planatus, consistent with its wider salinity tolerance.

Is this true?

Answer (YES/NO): NO